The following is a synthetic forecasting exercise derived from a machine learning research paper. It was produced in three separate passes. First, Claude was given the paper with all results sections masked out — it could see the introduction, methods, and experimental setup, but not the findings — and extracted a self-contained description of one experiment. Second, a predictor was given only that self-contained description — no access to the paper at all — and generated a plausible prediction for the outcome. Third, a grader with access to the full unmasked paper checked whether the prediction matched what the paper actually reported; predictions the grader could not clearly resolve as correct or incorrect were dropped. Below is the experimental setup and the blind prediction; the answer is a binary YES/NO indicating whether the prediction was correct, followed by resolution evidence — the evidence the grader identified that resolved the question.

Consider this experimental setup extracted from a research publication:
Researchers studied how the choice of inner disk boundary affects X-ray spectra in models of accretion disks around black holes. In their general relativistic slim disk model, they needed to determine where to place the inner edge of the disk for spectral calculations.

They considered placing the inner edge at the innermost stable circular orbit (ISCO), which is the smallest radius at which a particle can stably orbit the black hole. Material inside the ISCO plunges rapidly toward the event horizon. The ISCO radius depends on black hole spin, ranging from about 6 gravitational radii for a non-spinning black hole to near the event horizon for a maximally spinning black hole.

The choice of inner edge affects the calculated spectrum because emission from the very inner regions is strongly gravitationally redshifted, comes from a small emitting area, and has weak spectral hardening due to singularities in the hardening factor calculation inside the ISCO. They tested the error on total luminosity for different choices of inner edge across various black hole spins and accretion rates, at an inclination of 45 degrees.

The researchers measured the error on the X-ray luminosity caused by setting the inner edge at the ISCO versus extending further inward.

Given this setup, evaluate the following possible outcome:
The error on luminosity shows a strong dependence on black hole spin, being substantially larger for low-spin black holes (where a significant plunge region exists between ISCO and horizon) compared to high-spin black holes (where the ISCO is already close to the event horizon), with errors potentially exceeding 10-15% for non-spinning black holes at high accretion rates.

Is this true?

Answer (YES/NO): NO